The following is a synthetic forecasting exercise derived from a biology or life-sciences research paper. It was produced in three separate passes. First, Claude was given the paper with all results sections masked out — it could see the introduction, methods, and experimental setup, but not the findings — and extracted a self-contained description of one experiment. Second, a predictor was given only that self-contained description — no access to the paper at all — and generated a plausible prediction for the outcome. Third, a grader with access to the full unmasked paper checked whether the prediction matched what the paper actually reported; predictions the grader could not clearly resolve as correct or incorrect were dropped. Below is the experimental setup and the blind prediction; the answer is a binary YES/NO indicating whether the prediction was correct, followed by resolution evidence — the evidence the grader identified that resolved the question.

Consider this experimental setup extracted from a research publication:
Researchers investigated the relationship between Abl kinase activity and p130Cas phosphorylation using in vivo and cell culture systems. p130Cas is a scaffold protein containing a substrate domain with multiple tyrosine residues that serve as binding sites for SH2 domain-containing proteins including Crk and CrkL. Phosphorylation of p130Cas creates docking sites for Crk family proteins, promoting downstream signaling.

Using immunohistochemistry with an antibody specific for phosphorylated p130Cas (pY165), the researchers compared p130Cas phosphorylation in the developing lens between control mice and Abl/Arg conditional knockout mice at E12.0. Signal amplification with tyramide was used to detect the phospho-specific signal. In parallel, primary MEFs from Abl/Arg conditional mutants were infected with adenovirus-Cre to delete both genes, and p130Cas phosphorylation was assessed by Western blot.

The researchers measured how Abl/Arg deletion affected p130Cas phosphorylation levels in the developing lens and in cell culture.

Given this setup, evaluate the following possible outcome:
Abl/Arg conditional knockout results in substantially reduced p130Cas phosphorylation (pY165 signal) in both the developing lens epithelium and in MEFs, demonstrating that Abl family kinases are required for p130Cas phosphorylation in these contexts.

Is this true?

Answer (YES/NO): NO